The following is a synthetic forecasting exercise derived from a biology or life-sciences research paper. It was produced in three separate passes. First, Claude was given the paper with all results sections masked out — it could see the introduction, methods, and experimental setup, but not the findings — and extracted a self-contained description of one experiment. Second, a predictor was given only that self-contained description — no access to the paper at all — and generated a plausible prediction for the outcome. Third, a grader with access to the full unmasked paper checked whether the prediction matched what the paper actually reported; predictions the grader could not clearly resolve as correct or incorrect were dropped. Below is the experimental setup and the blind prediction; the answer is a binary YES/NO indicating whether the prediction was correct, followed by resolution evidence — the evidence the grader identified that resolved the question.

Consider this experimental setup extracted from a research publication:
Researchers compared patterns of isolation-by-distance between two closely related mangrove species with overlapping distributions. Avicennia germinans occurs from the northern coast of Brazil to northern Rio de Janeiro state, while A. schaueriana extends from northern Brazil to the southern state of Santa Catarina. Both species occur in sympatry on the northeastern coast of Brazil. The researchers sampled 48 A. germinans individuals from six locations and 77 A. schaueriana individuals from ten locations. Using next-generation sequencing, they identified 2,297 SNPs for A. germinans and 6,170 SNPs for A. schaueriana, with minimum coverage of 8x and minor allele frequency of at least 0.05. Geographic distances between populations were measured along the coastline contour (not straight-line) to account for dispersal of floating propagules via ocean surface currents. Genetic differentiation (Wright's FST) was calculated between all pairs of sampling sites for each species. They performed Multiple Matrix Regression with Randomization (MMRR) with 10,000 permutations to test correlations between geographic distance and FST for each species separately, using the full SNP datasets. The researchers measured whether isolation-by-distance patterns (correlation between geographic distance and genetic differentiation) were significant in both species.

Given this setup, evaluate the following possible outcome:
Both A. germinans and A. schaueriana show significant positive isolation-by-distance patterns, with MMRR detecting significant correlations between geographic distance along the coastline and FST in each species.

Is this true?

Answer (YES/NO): YES